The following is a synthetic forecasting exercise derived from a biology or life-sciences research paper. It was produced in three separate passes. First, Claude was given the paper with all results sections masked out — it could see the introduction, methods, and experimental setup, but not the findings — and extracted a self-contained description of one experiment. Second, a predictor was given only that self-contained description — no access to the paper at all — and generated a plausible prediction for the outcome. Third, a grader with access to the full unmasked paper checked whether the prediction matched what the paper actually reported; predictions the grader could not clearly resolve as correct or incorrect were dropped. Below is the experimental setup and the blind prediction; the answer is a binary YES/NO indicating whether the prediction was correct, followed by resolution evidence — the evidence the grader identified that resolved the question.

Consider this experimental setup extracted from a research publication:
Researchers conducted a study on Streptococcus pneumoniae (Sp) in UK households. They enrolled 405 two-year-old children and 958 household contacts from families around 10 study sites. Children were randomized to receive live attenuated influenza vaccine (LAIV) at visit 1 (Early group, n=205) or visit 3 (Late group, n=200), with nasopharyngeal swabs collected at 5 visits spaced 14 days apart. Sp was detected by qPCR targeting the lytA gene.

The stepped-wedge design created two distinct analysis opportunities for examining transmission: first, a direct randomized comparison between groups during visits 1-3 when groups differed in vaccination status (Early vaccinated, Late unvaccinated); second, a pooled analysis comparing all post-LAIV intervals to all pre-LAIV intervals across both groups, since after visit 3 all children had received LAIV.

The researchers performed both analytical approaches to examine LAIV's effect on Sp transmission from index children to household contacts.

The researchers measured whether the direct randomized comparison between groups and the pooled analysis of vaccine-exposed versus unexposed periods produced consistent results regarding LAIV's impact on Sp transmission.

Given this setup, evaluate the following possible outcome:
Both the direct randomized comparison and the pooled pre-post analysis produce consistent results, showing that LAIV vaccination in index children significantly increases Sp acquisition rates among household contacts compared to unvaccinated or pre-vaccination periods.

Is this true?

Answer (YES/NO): NO